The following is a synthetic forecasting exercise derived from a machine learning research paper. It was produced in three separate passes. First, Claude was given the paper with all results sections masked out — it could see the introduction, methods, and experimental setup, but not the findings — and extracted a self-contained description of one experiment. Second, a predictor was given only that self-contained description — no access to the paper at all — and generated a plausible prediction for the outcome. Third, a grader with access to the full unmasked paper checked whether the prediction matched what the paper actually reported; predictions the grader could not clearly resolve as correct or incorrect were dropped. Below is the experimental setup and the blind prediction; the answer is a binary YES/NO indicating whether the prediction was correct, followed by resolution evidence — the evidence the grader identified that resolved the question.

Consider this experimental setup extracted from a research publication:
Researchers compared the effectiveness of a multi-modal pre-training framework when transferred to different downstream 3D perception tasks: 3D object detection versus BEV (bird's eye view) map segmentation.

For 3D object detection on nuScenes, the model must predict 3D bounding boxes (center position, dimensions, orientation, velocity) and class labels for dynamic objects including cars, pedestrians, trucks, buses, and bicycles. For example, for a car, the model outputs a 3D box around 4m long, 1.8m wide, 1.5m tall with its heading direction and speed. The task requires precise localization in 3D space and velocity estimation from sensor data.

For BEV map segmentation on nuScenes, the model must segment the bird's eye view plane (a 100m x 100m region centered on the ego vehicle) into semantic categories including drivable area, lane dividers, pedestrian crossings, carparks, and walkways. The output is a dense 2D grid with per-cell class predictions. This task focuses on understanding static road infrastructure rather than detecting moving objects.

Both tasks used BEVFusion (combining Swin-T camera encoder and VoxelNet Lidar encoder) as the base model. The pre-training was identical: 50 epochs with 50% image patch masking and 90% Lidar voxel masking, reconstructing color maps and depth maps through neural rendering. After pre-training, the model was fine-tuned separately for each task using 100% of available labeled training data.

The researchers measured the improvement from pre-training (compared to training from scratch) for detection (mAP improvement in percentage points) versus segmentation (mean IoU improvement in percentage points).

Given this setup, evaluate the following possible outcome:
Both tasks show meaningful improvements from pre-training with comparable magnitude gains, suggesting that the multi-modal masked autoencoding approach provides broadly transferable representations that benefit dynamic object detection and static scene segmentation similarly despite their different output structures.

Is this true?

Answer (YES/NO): NO